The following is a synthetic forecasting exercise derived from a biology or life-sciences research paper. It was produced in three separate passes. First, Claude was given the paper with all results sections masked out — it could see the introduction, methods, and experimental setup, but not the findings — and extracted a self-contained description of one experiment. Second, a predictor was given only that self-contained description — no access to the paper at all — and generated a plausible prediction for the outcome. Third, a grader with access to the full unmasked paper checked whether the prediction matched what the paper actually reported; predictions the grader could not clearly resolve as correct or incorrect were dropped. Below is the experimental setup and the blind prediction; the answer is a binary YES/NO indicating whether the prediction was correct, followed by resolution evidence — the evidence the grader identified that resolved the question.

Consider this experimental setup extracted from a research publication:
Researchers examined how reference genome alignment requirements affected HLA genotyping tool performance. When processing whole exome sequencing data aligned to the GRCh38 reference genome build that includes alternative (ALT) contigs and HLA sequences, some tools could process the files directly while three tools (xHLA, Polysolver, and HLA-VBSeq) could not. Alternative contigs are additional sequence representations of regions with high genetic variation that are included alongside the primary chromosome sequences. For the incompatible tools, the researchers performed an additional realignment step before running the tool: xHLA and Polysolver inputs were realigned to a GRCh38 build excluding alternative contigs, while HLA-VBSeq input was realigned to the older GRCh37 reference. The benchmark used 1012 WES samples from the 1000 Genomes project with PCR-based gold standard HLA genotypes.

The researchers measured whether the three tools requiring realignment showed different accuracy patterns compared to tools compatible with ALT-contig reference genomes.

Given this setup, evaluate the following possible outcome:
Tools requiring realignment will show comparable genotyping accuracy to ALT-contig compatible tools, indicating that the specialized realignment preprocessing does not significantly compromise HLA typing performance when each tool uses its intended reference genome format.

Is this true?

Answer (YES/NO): NO